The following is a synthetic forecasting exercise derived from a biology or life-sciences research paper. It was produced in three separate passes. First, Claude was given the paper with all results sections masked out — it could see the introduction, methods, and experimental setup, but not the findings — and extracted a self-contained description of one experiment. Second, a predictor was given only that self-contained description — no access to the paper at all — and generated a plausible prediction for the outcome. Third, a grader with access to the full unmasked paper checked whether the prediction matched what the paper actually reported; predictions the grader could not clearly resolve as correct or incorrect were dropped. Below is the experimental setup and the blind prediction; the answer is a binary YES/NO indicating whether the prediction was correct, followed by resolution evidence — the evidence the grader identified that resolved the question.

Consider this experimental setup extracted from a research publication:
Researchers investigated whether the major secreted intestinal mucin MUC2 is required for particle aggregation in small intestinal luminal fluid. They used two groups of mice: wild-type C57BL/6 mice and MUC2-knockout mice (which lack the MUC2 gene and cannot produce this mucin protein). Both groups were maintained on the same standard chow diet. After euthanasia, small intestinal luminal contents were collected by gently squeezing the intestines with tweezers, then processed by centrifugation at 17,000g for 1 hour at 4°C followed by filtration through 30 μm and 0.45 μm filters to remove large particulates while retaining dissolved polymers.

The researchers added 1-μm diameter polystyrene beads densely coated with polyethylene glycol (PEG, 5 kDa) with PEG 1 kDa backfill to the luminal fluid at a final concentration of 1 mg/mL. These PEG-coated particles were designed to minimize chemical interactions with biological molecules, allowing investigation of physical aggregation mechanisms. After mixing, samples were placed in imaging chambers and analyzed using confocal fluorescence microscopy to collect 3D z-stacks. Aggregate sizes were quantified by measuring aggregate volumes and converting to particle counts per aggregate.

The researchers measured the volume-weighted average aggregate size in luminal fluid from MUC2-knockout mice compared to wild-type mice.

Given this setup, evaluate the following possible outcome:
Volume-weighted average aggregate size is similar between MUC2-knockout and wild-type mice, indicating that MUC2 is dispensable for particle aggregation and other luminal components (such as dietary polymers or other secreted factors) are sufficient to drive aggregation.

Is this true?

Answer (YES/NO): NO